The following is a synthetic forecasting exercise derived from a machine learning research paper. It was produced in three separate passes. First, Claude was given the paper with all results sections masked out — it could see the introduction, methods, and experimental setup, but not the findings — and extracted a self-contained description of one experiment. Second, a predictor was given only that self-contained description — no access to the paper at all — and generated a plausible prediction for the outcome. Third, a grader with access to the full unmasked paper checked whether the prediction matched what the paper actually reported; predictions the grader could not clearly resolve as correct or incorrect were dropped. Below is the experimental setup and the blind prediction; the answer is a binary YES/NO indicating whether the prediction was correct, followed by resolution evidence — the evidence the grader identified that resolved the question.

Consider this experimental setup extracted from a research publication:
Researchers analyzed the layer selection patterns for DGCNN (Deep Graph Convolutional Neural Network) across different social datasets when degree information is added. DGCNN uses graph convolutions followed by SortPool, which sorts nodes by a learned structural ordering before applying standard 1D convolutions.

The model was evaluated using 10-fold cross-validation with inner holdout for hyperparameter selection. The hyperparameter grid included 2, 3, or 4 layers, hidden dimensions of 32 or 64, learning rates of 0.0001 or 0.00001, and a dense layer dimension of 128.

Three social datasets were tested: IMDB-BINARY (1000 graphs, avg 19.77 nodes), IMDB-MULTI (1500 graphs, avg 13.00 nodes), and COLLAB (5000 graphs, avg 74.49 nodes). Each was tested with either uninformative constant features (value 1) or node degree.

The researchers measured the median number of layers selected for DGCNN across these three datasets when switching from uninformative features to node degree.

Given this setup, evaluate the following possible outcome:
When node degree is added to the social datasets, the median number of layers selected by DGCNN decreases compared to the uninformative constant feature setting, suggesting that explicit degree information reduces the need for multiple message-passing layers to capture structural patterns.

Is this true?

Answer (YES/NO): YES